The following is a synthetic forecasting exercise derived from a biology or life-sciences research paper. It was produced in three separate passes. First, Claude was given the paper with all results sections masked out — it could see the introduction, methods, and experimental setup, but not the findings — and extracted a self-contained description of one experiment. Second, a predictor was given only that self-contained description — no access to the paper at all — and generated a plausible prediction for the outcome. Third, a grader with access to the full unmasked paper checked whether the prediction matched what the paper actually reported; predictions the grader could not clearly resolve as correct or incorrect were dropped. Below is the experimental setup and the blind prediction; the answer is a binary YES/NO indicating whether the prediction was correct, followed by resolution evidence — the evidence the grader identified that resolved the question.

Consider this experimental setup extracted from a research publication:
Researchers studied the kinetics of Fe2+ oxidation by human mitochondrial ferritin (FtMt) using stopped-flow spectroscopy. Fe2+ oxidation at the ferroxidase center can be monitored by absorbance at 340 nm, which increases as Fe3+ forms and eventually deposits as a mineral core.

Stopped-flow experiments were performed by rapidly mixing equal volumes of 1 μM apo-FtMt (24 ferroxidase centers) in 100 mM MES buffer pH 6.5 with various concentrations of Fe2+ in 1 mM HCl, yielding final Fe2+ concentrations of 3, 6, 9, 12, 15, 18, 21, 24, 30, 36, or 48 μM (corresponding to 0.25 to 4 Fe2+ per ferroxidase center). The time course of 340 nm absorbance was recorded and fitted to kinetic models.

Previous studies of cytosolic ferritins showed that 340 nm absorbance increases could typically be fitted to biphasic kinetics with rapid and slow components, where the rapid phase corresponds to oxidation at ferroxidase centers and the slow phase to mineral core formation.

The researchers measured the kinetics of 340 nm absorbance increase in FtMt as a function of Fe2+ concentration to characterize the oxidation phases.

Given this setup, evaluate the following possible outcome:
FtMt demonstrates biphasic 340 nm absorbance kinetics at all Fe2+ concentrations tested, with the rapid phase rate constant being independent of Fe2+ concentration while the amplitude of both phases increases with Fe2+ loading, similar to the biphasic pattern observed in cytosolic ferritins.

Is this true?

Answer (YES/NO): NO